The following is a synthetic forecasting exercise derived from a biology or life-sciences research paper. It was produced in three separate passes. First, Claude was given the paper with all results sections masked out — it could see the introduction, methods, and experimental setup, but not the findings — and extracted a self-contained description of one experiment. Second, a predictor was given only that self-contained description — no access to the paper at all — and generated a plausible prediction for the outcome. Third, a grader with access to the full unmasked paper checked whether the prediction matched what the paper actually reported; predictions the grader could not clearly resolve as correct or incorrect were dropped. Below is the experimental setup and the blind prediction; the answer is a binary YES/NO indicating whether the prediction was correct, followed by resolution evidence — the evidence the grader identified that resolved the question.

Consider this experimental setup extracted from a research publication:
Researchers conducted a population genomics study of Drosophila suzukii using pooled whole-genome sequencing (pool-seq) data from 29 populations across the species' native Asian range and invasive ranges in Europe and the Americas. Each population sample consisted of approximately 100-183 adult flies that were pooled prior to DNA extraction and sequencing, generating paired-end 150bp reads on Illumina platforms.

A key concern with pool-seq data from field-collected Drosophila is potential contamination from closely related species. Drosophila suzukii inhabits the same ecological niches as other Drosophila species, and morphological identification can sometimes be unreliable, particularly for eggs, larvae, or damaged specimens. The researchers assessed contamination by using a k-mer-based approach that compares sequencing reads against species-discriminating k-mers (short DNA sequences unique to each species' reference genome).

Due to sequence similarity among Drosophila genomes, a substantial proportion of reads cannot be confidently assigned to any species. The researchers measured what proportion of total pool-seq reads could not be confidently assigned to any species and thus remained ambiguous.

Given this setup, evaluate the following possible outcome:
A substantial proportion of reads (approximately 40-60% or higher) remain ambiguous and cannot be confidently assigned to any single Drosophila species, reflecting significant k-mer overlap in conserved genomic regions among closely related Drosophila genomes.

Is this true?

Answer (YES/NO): YES